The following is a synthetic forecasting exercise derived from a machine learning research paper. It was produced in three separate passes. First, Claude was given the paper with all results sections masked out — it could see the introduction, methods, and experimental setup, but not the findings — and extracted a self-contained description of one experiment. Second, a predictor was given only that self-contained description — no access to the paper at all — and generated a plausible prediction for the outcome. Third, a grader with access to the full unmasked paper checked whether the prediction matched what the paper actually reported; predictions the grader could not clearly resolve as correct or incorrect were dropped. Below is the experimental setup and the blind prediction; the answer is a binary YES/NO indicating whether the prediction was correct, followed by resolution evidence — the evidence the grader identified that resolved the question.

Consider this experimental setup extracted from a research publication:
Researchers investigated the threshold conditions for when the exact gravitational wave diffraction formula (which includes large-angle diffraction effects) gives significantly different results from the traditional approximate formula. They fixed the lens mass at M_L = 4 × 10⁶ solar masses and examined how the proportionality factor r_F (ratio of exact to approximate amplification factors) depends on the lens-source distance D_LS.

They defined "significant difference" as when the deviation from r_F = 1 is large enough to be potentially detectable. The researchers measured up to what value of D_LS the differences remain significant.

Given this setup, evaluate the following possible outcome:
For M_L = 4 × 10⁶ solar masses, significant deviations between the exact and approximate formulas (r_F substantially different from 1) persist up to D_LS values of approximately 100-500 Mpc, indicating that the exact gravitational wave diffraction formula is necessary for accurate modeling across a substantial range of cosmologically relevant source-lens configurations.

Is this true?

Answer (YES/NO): NO